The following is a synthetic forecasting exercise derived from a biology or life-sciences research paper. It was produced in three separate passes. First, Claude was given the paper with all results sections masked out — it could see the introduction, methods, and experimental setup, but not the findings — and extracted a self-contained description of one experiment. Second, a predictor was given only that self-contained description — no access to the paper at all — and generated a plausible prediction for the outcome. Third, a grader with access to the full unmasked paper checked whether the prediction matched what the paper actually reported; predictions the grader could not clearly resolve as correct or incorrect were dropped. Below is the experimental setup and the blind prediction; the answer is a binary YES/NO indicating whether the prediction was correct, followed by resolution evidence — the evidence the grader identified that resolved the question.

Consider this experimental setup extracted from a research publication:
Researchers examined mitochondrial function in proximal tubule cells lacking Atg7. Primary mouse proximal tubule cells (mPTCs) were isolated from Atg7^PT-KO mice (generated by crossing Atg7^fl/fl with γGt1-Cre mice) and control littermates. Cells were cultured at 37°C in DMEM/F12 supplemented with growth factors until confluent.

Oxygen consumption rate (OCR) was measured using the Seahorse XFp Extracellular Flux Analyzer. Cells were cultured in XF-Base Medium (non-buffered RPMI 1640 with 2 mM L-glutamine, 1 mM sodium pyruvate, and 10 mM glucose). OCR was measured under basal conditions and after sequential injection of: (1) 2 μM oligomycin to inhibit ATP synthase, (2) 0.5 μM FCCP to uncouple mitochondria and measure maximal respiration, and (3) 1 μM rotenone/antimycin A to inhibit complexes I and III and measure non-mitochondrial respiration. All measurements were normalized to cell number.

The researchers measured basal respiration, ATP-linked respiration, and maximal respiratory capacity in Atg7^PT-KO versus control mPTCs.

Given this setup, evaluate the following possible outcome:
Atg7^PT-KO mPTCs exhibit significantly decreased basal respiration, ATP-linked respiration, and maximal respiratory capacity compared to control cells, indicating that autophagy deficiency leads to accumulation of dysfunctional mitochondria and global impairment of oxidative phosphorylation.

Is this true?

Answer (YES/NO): YES